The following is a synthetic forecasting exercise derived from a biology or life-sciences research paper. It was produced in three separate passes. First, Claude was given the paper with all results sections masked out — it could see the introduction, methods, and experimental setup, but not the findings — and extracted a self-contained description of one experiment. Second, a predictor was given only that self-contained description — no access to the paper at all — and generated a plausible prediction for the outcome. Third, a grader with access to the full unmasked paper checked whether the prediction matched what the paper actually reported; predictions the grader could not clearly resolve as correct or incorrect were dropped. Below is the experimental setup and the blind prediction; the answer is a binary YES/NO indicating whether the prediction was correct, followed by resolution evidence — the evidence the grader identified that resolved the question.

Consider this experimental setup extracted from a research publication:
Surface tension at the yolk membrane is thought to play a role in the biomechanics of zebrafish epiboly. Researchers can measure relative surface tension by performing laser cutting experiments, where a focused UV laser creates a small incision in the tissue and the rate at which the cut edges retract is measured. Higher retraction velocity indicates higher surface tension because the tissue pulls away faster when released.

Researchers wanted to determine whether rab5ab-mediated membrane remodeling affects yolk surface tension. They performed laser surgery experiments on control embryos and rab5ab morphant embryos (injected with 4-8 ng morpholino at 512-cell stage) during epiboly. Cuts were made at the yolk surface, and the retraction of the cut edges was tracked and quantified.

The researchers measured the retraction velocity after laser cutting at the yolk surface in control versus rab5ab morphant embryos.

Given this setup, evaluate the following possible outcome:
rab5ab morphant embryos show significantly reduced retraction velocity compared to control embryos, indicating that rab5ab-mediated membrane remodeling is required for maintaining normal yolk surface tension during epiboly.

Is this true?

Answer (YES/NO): YES